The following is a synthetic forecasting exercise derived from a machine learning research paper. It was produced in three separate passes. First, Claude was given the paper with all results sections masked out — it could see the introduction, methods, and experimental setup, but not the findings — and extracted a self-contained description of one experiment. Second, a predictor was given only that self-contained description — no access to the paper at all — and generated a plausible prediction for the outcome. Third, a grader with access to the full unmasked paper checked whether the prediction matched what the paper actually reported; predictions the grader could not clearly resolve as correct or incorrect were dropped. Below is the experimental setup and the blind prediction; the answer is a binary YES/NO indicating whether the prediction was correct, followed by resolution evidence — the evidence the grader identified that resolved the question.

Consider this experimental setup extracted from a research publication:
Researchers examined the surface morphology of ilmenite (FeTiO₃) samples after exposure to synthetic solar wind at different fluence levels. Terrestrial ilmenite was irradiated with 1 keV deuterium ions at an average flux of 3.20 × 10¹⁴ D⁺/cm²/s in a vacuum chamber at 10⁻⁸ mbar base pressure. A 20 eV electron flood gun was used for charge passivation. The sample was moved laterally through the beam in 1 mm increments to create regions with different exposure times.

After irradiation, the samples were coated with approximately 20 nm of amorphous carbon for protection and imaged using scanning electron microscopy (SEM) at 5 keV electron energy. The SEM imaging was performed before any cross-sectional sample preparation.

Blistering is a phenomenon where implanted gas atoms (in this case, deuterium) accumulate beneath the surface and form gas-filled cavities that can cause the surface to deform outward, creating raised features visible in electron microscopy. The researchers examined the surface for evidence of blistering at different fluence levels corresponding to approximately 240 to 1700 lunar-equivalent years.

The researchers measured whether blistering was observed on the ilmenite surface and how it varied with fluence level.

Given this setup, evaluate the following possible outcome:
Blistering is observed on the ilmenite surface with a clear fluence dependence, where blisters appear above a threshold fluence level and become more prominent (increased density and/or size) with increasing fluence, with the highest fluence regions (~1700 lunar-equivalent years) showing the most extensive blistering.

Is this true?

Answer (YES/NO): NO